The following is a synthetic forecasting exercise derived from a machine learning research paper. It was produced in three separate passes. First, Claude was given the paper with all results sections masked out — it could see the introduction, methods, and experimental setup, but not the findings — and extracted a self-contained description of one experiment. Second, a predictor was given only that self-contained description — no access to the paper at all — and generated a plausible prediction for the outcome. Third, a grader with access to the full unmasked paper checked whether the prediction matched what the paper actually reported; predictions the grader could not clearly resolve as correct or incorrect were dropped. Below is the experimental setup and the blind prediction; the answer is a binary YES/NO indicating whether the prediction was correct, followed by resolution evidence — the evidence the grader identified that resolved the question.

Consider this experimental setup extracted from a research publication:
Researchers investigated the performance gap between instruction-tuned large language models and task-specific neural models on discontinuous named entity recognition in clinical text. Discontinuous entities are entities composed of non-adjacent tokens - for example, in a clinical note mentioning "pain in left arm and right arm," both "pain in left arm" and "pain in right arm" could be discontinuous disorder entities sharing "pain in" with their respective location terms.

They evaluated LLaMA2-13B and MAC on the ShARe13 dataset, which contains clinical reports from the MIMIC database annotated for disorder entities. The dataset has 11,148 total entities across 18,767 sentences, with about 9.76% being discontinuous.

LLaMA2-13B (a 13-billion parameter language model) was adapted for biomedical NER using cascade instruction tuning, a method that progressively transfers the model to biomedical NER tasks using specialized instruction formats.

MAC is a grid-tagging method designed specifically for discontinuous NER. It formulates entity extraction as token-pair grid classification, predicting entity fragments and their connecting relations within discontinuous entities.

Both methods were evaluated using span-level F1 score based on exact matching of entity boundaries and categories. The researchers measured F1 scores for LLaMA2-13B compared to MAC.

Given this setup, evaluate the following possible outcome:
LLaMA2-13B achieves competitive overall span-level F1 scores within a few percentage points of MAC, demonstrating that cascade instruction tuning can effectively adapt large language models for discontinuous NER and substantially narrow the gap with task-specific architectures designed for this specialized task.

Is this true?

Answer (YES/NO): NO